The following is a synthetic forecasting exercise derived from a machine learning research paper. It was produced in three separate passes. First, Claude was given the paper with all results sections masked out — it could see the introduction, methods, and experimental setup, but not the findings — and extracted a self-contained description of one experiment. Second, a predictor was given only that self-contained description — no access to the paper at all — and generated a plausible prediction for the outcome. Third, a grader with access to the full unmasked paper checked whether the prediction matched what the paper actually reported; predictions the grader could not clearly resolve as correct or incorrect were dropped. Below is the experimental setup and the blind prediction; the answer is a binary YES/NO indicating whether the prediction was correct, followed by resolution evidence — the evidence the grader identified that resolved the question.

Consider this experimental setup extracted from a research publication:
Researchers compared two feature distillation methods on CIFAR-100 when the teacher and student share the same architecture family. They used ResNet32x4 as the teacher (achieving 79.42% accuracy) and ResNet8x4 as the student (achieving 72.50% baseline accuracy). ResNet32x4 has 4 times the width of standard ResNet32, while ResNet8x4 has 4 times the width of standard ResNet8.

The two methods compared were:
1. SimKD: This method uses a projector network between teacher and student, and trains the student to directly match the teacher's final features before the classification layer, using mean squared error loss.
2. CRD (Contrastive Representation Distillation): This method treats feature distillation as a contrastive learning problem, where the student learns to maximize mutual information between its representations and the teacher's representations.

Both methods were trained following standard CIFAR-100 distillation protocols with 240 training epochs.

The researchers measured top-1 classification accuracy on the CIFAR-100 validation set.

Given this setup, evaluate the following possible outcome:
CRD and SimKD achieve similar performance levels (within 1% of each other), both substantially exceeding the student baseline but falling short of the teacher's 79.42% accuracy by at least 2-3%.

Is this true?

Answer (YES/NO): NO